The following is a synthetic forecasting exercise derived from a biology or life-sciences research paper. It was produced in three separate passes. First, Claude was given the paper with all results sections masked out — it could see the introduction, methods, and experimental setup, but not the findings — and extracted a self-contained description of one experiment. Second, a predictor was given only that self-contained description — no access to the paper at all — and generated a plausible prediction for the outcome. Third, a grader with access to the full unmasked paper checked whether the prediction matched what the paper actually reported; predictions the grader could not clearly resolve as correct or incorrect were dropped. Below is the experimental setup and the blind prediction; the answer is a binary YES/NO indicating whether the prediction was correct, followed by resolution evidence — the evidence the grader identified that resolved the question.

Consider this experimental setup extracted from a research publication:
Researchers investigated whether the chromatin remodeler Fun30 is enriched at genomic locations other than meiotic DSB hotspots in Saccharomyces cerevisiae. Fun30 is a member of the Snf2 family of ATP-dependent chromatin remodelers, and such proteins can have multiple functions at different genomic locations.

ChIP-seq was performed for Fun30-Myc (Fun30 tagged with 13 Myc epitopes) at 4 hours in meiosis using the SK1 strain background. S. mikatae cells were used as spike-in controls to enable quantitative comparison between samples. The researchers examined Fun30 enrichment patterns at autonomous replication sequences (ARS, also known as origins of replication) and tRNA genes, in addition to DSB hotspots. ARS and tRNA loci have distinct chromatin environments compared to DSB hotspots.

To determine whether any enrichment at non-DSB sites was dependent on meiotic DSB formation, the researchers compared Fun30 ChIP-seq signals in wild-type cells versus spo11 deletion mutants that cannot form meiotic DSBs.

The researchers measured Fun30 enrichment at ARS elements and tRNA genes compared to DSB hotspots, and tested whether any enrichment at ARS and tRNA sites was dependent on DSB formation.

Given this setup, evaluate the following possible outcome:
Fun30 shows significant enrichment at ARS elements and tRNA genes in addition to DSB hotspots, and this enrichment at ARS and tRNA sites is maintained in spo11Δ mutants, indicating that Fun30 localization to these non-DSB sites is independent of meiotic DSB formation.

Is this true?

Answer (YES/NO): YES